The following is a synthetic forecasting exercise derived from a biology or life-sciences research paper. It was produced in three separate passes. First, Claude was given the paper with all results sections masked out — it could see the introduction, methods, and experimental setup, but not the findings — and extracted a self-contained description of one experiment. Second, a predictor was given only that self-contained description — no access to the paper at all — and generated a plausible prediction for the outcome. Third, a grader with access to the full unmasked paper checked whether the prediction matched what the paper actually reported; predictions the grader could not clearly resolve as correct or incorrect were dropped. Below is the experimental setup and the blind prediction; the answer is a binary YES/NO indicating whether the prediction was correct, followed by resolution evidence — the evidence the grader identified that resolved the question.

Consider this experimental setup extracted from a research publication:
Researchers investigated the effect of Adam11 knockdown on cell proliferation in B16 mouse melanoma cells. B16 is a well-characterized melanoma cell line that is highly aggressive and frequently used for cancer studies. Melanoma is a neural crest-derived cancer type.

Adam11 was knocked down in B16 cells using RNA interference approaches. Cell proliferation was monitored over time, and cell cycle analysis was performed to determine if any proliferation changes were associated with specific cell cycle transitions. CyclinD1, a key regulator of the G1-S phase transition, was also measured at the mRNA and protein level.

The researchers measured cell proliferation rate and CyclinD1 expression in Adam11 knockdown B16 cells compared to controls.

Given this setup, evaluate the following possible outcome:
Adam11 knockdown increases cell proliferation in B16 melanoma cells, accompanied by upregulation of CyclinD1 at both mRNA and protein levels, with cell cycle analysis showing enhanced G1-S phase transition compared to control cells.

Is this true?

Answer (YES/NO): NO